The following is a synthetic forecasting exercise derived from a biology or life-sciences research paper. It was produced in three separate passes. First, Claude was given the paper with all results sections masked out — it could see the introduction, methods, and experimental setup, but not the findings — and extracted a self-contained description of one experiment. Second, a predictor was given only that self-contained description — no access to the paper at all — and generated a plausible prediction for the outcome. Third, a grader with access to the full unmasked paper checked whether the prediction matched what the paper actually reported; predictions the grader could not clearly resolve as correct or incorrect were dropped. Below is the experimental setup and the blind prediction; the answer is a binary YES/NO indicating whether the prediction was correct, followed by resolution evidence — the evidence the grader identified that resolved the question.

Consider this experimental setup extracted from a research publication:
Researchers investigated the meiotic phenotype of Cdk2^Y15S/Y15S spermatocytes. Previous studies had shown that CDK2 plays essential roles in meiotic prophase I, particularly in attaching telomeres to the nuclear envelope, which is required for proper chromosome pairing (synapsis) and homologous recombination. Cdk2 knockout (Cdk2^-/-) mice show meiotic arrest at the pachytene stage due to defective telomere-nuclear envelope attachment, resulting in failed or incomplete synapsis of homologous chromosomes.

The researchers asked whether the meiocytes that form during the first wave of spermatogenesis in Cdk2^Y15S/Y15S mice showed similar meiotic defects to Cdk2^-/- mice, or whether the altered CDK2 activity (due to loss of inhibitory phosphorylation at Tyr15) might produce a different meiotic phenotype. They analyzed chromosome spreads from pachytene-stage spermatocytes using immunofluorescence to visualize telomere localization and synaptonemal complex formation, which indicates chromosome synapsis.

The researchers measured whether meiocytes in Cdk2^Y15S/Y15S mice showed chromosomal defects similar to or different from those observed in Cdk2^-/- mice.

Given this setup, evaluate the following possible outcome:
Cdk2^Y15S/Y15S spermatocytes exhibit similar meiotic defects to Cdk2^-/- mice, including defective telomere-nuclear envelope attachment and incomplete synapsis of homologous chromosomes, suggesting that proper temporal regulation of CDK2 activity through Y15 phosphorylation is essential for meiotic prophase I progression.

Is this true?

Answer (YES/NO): YES